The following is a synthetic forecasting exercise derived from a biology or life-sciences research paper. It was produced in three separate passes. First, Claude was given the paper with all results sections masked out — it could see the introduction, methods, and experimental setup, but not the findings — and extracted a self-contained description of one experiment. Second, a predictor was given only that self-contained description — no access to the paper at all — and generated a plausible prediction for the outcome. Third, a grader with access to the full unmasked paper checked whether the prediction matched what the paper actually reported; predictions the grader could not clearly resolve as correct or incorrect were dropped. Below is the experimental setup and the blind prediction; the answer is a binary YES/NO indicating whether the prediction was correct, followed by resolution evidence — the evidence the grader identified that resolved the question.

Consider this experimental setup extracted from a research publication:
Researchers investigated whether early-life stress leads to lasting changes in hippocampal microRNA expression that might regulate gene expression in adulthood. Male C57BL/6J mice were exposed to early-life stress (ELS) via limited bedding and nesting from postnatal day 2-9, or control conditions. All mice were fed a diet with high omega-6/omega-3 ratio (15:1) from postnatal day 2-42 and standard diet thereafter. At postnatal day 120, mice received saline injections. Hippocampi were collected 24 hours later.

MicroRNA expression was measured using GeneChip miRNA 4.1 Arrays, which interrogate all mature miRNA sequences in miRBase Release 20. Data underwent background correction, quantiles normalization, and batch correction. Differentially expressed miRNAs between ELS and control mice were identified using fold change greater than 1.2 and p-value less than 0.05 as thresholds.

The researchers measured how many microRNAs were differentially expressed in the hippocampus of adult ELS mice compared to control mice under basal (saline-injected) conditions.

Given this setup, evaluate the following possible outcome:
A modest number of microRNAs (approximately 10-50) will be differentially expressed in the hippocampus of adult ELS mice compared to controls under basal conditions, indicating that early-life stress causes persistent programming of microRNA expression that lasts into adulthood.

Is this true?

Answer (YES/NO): NO